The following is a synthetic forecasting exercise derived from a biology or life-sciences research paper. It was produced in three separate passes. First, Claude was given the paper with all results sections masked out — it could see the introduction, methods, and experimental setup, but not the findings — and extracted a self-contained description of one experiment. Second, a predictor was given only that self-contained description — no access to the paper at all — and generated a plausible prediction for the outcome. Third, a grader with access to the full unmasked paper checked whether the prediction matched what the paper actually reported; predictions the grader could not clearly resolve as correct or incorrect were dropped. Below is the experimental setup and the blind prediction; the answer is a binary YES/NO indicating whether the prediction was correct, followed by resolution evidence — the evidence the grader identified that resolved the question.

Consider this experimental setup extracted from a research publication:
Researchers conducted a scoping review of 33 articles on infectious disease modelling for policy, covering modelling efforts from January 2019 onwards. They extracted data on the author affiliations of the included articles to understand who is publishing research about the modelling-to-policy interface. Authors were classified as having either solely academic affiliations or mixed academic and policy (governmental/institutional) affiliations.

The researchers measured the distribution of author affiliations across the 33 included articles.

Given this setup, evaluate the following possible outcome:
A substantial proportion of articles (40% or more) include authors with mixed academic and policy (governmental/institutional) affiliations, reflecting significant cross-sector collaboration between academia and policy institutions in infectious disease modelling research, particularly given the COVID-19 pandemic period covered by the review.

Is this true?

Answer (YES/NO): YES